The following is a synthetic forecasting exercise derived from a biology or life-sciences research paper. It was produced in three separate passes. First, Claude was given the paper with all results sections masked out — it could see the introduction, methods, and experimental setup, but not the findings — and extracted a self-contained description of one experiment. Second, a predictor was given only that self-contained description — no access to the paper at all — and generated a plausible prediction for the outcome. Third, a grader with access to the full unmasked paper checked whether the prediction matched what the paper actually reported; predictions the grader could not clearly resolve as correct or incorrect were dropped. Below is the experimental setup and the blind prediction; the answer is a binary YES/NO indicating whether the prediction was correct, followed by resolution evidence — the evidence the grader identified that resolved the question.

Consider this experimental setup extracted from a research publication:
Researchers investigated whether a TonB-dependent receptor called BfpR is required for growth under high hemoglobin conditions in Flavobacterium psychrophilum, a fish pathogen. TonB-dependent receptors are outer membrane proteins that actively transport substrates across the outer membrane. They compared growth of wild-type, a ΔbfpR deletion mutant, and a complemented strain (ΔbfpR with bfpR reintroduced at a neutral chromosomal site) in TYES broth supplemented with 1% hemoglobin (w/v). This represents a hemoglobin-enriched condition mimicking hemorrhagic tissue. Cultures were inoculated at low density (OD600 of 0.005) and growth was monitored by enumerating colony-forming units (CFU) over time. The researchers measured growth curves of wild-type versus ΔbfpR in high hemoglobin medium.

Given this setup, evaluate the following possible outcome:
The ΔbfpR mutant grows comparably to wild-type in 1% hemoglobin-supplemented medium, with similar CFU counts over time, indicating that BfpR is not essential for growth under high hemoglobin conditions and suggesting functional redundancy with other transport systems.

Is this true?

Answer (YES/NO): NO